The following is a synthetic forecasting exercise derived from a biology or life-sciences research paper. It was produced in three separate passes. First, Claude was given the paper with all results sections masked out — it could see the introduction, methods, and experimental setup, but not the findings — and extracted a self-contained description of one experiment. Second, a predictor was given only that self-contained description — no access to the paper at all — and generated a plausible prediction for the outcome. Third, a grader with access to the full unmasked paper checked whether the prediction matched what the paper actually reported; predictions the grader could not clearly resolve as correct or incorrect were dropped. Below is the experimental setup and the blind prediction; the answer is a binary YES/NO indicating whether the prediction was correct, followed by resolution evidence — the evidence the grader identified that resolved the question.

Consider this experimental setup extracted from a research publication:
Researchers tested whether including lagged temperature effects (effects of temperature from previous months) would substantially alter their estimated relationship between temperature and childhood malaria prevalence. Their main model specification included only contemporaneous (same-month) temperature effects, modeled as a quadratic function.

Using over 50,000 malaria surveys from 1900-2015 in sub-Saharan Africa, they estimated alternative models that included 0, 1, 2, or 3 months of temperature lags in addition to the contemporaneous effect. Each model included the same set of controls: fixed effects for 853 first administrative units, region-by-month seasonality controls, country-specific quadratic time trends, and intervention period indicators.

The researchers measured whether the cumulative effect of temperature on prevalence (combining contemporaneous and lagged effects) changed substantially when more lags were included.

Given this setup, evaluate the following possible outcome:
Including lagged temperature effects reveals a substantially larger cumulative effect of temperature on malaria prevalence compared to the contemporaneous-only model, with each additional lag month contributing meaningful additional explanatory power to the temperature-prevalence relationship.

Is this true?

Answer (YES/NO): NO